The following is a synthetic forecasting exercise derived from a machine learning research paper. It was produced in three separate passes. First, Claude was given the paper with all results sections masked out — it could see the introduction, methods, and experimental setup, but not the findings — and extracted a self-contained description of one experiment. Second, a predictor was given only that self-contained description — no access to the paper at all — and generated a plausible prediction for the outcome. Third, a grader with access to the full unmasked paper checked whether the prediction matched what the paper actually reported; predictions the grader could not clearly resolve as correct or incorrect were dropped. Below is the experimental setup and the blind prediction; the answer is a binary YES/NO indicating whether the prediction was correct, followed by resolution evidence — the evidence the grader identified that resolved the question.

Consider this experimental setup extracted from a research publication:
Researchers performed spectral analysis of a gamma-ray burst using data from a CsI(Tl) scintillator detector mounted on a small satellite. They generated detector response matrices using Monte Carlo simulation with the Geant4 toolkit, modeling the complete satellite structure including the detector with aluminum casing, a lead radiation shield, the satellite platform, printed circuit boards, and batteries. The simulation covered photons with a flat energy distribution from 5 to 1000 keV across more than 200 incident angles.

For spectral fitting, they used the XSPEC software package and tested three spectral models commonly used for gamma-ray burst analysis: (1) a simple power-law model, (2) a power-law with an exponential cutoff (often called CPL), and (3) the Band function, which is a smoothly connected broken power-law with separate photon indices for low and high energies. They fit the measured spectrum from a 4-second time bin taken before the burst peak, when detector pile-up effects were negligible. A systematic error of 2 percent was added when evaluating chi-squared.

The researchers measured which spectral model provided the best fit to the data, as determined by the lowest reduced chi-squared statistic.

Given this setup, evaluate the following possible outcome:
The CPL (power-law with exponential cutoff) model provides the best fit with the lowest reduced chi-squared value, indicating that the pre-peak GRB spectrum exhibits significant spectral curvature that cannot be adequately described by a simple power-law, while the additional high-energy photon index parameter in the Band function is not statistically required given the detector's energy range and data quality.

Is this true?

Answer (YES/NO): YES